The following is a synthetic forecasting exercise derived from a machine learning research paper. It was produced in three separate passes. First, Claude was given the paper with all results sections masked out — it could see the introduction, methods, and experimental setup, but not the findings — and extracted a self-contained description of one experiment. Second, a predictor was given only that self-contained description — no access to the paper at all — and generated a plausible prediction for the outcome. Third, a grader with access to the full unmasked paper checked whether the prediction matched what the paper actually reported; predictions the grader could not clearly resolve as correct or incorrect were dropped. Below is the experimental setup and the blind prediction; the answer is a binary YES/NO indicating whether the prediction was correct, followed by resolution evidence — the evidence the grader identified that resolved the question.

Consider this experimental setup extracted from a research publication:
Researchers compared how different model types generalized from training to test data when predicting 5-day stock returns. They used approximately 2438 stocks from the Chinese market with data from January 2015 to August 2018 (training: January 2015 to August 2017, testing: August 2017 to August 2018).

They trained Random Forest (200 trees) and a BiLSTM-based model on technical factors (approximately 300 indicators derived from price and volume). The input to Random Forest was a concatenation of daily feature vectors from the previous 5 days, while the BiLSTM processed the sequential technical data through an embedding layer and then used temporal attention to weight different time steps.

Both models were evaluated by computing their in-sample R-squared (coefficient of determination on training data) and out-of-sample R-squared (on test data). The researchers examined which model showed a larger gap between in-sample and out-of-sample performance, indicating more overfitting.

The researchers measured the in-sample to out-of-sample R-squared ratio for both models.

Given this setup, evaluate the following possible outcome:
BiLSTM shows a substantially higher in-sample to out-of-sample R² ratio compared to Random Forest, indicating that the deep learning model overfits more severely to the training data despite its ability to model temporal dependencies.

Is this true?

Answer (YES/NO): NO